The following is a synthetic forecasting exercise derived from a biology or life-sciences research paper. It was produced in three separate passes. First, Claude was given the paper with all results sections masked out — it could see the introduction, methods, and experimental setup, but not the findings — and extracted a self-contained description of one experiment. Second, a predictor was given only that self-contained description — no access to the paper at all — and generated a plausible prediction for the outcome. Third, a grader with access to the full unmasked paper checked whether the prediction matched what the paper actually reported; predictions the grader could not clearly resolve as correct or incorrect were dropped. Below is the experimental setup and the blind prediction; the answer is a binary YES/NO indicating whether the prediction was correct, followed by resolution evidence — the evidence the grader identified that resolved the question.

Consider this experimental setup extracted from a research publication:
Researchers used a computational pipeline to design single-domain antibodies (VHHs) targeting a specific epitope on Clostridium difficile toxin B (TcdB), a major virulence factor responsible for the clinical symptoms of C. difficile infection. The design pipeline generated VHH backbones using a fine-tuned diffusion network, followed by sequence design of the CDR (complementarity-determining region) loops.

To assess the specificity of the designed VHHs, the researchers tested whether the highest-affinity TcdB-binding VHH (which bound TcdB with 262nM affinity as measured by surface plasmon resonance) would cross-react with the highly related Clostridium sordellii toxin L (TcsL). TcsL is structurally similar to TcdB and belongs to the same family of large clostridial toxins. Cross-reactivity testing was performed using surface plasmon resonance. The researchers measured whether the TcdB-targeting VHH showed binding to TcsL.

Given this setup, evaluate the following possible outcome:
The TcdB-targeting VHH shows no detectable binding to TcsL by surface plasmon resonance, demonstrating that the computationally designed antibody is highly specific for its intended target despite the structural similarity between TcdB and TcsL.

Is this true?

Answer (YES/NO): YES